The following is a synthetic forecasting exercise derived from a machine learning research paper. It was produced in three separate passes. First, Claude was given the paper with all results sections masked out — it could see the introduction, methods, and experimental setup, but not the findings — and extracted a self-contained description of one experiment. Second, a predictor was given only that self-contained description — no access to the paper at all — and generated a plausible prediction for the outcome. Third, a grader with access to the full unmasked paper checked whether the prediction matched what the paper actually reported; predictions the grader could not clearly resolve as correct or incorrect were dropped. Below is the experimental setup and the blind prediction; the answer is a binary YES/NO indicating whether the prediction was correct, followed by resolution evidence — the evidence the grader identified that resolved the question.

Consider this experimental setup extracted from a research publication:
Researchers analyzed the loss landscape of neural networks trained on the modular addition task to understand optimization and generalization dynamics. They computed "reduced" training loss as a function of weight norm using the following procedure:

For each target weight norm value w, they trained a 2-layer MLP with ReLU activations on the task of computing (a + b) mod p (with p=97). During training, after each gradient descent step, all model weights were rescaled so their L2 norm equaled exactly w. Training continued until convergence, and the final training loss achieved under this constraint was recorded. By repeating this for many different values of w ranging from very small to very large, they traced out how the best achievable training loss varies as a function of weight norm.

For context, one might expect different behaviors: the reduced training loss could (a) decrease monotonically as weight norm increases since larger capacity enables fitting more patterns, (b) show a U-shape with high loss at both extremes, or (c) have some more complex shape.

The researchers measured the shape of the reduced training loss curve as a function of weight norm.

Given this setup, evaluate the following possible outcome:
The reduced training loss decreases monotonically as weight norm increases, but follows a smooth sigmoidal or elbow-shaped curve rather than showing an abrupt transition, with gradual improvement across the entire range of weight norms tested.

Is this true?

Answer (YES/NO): NO